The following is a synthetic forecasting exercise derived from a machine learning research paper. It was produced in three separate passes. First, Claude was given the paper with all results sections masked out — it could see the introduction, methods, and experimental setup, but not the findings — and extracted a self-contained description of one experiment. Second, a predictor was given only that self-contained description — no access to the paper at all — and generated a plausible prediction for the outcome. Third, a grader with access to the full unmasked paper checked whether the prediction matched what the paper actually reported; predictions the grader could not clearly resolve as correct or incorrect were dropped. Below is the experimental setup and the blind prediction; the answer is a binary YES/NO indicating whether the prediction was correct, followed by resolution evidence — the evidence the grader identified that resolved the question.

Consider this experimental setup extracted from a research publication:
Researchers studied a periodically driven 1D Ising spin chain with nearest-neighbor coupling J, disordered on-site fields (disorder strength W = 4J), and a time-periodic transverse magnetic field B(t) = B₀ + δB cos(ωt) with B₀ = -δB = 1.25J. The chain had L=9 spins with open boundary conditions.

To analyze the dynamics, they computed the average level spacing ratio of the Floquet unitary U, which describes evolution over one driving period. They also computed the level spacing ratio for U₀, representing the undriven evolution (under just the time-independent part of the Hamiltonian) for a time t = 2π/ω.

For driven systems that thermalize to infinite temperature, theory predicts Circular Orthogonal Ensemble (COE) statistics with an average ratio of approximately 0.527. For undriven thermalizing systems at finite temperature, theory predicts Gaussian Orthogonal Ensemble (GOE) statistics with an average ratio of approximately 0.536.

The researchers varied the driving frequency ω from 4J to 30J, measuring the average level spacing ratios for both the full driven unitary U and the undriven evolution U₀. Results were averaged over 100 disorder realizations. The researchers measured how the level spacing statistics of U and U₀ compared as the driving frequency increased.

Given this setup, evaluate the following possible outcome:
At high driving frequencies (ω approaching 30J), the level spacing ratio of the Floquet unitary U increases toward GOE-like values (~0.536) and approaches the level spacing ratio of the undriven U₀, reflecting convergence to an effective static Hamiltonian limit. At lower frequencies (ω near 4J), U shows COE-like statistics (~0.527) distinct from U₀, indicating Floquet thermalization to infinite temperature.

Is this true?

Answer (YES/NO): YES